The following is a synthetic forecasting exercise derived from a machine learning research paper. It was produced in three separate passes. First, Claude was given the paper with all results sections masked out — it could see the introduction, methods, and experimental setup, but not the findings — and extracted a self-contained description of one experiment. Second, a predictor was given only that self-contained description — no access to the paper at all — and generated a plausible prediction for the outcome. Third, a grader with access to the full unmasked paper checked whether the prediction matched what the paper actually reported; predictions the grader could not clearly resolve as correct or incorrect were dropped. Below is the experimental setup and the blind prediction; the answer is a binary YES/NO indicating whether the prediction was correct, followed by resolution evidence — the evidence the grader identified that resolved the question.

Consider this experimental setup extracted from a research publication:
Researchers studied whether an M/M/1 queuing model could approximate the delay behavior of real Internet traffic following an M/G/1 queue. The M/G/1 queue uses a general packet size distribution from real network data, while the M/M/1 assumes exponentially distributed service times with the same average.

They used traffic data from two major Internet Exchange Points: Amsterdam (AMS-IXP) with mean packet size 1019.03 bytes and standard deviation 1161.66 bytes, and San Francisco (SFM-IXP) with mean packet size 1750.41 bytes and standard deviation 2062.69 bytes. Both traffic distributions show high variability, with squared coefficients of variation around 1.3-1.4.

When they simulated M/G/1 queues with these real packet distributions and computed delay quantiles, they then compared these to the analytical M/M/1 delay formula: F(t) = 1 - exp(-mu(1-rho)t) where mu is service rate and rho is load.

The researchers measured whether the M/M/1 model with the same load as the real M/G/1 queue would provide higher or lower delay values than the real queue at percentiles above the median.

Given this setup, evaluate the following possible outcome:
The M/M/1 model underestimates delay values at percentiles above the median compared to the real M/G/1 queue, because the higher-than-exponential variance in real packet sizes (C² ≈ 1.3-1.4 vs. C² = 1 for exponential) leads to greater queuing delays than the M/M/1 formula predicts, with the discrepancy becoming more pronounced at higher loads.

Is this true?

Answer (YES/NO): YES